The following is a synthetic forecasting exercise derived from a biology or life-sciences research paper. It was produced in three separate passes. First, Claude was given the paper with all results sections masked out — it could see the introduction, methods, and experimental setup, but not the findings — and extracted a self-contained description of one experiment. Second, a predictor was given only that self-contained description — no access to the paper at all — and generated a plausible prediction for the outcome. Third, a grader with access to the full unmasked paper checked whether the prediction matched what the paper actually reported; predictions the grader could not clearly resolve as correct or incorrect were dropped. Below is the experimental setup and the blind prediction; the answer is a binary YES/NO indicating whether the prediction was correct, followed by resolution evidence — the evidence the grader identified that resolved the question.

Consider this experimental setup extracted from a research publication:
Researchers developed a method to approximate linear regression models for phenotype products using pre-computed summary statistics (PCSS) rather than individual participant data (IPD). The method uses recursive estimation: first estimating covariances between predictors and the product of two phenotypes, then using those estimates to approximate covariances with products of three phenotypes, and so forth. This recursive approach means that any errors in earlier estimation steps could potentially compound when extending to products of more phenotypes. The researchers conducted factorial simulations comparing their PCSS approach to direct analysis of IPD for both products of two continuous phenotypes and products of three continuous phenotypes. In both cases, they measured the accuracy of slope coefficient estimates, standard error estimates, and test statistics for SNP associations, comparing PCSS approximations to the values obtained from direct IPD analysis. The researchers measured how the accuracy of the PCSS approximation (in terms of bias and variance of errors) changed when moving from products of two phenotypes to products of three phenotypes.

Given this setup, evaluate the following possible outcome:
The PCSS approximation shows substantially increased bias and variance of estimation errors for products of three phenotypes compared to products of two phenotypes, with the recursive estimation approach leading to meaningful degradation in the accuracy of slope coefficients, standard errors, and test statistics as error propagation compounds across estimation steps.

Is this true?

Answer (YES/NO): NO